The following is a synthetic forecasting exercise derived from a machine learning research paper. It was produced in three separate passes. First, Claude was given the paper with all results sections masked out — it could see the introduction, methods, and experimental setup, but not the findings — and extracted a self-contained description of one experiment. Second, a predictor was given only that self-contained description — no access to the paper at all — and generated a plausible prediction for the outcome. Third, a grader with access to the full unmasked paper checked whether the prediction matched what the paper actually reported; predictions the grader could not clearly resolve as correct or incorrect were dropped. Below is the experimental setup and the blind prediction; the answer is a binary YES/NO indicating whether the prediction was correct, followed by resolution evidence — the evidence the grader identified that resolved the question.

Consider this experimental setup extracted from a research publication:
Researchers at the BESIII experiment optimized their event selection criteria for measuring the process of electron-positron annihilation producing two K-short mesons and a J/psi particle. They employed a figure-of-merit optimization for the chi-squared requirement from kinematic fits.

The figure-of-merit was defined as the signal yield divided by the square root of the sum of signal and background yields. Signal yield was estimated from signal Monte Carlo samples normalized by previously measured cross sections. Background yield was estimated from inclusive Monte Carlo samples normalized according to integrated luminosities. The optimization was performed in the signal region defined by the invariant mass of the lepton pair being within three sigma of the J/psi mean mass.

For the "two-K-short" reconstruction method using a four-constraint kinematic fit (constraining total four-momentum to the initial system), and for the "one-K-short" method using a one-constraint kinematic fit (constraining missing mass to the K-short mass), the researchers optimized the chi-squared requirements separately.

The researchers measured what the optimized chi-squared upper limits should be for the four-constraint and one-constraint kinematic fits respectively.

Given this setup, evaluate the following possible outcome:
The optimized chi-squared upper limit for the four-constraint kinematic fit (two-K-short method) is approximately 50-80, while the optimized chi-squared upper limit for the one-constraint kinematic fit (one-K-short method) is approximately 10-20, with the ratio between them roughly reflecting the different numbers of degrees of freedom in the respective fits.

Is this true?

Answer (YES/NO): NO